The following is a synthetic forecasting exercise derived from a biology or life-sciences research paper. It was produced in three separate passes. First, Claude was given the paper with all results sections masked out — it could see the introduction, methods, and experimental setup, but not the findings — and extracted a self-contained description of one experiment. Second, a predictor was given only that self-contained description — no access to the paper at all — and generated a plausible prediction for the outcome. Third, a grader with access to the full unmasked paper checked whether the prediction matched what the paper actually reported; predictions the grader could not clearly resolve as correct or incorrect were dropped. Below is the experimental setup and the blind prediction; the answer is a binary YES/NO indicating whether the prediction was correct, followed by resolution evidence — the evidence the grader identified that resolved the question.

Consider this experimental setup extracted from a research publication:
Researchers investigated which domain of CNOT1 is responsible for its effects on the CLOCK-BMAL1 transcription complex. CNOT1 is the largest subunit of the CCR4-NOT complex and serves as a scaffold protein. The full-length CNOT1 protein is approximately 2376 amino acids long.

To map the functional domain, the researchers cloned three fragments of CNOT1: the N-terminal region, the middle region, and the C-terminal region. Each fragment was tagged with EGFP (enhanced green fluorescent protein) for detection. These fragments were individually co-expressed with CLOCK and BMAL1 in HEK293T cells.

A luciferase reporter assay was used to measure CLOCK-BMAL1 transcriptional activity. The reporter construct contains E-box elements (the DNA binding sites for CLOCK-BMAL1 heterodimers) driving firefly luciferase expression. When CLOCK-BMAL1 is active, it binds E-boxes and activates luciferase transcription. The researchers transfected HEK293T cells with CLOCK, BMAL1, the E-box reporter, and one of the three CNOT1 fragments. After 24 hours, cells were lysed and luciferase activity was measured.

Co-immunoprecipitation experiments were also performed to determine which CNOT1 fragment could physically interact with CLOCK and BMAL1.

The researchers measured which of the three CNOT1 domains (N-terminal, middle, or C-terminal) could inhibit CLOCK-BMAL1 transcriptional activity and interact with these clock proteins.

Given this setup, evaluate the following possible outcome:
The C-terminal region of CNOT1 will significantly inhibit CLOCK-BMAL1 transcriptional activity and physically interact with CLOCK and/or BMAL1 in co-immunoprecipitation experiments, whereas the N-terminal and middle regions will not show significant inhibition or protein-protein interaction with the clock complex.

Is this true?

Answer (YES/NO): YES